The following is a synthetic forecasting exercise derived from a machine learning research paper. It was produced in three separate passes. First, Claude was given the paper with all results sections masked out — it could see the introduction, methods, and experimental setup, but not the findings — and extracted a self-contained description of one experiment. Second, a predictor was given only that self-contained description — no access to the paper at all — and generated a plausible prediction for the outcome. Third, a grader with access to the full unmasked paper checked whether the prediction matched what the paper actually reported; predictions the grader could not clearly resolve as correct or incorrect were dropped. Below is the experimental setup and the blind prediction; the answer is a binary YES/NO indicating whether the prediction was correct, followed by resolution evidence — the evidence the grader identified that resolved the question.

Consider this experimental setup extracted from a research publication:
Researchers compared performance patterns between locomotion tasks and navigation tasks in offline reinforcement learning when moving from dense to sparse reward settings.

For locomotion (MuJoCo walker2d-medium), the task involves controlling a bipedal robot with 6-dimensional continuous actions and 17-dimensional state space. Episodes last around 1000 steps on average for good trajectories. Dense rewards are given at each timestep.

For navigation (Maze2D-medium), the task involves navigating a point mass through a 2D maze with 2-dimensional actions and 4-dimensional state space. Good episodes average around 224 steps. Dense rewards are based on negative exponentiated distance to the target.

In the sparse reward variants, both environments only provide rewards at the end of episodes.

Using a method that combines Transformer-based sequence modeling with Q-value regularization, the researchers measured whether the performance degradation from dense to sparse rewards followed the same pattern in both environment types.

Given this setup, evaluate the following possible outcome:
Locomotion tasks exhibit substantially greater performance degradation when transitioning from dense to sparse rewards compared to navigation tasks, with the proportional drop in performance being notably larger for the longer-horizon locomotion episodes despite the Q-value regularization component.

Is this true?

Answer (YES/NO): YES